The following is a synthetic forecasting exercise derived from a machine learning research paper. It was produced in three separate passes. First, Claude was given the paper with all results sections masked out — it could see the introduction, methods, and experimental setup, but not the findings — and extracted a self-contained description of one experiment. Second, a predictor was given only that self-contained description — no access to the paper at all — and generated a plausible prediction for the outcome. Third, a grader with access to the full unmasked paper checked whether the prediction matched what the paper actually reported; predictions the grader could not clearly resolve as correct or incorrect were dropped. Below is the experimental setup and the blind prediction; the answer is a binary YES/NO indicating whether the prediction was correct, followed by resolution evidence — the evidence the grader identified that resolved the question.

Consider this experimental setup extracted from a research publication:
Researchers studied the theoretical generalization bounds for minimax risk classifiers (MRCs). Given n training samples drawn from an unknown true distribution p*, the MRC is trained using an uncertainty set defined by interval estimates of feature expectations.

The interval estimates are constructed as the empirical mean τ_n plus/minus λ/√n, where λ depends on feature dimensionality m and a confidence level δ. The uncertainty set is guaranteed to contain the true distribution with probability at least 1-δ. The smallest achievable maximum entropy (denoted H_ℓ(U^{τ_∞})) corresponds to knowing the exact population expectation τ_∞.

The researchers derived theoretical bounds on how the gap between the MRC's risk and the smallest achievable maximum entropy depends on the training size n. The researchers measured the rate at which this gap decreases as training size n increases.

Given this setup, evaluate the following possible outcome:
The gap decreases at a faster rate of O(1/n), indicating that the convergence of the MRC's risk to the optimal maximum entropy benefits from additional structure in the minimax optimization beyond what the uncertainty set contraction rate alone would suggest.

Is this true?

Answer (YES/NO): NO